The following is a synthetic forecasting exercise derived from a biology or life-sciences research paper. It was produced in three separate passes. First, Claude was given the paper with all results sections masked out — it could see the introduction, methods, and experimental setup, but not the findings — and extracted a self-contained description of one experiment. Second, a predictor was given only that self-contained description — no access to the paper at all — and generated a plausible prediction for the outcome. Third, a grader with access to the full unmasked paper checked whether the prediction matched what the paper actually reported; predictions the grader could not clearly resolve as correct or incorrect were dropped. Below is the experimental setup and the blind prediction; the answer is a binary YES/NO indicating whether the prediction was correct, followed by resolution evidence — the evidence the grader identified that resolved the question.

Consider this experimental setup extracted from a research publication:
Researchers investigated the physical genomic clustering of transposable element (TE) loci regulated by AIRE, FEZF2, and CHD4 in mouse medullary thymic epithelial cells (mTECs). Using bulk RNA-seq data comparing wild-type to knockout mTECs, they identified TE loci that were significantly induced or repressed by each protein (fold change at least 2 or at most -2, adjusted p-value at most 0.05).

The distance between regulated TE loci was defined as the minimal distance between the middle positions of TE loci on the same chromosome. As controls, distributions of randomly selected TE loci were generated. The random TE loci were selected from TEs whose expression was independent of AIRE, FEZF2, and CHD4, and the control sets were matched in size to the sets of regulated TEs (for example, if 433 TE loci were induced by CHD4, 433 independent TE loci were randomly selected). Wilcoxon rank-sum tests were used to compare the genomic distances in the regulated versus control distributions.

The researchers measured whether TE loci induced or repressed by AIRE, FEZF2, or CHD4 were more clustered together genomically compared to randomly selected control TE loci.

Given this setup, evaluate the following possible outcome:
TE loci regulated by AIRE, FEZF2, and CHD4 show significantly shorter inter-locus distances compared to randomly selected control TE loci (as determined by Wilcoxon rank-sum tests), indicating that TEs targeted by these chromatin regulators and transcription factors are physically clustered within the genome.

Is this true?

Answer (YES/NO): YES